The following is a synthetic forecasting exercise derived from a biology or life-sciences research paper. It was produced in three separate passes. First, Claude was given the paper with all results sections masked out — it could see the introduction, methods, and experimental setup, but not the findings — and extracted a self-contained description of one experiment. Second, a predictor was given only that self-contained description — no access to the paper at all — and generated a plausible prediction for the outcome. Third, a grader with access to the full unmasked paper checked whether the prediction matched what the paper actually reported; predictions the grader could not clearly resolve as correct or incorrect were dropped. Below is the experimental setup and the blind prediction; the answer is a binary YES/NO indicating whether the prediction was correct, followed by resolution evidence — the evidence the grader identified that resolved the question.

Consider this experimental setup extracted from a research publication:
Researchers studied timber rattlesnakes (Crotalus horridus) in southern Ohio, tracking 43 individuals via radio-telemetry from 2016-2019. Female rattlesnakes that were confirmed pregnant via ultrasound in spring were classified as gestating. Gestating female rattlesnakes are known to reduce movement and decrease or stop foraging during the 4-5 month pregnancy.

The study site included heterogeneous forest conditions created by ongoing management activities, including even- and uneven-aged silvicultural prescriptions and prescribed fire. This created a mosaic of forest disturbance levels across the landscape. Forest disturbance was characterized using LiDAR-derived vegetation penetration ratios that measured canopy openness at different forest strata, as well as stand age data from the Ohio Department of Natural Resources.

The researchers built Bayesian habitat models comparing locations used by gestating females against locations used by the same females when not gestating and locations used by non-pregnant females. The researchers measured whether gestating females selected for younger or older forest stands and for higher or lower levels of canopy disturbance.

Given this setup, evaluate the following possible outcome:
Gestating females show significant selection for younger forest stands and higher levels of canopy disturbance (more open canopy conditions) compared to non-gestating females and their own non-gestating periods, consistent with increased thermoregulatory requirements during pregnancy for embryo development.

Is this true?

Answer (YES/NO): YES